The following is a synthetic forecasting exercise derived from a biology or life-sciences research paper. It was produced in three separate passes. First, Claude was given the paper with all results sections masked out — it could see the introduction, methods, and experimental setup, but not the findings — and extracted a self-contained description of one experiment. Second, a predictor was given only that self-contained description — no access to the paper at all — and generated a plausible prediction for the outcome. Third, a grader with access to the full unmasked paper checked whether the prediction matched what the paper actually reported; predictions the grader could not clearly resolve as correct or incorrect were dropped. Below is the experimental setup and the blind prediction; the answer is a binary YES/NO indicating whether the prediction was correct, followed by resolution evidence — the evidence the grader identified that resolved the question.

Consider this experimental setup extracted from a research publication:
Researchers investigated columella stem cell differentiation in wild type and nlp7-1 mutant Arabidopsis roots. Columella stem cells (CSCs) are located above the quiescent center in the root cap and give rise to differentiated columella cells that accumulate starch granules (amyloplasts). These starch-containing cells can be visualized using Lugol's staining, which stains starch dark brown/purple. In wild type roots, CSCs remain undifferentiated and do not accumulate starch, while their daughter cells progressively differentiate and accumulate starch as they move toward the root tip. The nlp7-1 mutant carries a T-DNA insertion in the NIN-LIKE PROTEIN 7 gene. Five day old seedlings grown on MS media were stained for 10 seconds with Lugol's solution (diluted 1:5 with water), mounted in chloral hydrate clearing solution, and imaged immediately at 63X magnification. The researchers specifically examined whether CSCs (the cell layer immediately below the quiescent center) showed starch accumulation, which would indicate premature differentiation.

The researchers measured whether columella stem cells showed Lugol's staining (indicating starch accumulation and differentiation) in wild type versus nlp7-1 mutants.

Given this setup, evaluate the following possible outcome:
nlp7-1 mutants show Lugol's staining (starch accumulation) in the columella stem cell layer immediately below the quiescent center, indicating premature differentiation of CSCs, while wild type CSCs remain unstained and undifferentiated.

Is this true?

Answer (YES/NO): YES